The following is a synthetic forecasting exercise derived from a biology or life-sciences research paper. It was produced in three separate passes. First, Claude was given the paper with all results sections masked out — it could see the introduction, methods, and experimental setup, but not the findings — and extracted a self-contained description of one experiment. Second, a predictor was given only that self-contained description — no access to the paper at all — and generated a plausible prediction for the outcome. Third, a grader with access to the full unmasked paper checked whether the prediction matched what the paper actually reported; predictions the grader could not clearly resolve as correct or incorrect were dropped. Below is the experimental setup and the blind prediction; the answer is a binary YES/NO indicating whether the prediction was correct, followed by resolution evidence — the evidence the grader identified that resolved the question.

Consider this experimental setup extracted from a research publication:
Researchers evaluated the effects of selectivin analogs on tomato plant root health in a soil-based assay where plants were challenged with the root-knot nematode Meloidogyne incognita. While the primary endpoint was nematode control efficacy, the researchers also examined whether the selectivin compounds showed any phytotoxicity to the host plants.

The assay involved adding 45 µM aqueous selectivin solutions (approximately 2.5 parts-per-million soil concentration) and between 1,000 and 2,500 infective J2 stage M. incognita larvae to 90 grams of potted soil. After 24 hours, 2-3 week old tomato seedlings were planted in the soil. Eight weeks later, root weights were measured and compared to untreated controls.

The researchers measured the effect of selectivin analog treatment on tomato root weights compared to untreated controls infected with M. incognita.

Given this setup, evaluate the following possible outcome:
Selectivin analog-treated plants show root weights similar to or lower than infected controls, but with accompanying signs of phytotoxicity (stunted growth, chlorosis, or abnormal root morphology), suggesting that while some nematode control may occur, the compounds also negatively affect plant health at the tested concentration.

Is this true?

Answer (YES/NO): NO